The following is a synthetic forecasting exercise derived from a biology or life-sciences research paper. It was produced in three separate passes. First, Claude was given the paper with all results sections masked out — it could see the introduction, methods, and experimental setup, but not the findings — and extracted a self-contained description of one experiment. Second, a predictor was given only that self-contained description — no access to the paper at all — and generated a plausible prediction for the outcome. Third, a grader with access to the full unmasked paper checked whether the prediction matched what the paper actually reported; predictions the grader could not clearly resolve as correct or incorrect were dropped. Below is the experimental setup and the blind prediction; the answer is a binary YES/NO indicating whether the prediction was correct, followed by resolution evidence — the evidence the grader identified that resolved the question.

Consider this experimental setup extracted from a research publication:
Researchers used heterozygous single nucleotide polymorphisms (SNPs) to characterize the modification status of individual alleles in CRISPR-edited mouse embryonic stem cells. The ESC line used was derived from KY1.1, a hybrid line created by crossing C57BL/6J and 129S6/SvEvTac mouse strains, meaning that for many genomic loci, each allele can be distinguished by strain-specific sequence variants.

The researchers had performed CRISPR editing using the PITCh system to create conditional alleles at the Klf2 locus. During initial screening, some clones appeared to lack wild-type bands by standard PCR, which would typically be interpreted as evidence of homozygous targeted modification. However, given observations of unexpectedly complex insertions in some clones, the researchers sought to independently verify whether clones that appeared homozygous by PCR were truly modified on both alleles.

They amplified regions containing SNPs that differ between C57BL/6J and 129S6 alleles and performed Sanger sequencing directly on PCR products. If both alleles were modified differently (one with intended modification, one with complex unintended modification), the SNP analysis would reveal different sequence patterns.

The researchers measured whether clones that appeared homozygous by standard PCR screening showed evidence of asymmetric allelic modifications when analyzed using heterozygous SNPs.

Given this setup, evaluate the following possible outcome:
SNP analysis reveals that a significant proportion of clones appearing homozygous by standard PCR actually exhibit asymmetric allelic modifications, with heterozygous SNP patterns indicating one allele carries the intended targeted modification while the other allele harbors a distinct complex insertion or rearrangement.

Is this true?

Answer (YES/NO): NO